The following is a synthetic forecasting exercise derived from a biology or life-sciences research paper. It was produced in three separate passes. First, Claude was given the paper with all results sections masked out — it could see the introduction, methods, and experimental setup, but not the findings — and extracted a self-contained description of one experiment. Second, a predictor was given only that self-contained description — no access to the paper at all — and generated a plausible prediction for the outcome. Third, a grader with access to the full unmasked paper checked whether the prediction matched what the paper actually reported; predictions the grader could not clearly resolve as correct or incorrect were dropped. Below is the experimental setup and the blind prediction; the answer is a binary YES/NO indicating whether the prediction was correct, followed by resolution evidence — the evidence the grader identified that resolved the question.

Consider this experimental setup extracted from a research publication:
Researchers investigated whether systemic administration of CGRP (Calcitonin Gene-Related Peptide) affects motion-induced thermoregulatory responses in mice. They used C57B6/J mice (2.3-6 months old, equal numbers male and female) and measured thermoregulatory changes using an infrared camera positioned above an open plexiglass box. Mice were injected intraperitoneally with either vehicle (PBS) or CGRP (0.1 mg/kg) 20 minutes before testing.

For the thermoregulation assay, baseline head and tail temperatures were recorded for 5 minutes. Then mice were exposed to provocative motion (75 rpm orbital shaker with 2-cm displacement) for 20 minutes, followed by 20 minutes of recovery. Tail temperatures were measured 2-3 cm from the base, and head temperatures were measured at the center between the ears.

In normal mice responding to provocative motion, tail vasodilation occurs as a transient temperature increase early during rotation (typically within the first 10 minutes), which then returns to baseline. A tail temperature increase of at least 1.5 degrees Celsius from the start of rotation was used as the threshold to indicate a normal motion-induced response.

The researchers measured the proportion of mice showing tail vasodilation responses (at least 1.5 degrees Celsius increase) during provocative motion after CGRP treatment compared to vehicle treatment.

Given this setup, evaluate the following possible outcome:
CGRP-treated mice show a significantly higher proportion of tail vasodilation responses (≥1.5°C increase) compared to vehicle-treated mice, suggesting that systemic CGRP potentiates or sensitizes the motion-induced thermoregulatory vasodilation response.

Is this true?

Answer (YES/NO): NO